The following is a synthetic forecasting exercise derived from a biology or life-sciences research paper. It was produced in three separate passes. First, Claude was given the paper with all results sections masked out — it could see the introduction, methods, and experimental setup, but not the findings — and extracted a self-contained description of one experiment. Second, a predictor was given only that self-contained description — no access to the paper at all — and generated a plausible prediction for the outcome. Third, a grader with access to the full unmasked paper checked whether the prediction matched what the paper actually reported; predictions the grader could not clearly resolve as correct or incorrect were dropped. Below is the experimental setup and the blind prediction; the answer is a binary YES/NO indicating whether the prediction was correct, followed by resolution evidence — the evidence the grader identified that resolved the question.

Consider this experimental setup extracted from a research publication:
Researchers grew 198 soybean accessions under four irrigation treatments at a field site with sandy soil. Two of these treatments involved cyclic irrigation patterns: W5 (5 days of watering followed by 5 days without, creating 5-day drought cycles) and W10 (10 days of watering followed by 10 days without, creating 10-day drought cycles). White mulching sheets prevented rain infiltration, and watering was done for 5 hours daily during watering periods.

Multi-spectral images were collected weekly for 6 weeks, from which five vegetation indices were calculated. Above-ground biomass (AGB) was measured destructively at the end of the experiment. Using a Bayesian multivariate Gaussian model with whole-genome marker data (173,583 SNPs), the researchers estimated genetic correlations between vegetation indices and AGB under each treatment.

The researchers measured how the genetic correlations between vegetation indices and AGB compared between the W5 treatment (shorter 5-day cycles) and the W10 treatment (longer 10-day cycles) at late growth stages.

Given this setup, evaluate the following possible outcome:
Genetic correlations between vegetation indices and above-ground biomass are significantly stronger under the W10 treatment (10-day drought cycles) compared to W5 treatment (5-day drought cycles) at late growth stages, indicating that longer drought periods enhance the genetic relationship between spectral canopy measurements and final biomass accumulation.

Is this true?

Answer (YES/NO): NO